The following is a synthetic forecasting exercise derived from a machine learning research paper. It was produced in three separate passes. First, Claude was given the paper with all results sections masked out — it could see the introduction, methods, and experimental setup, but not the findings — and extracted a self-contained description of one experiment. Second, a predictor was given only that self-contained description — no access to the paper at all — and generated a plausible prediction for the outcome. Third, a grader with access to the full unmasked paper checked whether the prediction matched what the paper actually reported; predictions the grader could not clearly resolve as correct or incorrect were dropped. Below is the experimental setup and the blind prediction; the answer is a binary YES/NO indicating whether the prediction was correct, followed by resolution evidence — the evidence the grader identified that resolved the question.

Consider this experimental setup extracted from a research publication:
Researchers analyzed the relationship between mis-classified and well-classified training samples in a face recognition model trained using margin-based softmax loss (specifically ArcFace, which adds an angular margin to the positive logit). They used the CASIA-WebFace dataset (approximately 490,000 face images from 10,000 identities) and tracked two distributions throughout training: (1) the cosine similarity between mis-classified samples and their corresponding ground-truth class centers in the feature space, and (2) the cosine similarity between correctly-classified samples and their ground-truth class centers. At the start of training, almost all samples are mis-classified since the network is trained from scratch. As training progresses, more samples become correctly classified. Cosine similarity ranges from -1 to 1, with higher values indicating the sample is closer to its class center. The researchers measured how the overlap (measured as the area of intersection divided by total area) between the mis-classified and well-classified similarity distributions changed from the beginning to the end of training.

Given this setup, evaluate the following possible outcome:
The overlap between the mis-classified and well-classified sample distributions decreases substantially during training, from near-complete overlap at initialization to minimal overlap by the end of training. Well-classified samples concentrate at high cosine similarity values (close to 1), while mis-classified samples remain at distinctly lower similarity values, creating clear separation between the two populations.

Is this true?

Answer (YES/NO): NO